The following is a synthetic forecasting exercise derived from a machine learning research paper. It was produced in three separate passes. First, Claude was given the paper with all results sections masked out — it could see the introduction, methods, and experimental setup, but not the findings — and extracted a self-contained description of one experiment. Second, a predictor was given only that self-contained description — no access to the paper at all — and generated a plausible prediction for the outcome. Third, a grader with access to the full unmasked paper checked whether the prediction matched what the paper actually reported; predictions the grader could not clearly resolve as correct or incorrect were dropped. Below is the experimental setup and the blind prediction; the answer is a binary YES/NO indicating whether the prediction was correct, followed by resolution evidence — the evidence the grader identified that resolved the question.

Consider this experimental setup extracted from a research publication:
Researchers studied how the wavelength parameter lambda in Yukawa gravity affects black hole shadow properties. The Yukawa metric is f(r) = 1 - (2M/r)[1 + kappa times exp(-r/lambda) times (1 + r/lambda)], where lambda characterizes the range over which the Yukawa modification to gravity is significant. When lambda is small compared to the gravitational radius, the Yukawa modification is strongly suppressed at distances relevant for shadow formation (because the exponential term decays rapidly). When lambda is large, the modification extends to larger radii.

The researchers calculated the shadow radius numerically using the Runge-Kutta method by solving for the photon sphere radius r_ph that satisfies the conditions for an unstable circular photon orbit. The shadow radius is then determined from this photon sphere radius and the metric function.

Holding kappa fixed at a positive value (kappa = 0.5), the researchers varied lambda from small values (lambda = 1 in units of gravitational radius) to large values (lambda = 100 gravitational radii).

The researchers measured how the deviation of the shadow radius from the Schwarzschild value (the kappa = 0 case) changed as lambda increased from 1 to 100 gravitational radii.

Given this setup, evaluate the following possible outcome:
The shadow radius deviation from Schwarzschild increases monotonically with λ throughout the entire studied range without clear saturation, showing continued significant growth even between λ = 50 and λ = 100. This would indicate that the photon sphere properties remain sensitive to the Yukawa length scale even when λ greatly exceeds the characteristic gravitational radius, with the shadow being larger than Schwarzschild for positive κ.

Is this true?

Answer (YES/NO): NO